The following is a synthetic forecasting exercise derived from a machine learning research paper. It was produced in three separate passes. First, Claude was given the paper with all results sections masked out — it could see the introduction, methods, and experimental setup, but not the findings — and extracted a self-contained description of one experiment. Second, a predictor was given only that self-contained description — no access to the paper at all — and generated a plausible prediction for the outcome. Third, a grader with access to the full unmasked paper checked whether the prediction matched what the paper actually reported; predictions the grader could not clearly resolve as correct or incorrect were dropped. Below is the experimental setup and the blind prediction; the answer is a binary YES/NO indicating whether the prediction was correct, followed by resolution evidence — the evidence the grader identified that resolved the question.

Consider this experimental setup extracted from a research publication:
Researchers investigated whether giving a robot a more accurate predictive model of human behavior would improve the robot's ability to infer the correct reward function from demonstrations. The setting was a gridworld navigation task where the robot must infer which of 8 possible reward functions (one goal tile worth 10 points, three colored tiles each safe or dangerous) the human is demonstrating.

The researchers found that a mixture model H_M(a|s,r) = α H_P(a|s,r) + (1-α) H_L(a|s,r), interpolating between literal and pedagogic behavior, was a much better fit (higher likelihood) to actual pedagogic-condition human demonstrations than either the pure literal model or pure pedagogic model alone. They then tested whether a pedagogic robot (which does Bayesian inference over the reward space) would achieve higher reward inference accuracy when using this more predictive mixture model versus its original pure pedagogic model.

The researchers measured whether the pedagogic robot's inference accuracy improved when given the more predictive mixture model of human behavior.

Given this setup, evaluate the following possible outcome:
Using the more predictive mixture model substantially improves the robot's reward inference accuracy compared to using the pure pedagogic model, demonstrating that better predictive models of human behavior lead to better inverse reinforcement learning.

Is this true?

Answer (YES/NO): NO